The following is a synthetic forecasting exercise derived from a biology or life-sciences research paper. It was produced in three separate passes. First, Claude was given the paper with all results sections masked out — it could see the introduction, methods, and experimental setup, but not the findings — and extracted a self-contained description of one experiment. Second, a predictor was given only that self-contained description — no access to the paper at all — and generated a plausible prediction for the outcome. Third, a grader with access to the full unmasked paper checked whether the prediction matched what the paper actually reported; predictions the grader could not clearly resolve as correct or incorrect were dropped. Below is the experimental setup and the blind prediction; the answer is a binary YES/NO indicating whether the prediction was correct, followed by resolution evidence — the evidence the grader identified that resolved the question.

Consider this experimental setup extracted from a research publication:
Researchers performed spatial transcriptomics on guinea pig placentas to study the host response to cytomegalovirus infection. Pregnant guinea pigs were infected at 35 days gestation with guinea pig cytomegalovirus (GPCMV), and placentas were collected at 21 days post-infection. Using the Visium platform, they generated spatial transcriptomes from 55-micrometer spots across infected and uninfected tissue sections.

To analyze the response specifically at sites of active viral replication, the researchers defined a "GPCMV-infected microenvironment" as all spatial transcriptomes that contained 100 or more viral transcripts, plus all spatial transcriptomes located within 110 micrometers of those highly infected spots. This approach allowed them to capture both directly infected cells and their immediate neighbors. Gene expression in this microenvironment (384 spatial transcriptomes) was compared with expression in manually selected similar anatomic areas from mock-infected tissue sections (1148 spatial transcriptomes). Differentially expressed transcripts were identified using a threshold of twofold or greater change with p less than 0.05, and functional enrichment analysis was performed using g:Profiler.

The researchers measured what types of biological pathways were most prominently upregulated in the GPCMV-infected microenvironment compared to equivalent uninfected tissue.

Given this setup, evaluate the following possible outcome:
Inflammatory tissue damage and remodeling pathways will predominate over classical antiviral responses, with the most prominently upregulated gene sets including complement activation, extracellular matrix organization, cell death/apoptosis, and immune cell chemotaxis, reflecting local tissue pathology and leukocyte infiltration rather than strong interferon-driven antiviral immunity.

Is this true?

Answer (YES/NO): NO